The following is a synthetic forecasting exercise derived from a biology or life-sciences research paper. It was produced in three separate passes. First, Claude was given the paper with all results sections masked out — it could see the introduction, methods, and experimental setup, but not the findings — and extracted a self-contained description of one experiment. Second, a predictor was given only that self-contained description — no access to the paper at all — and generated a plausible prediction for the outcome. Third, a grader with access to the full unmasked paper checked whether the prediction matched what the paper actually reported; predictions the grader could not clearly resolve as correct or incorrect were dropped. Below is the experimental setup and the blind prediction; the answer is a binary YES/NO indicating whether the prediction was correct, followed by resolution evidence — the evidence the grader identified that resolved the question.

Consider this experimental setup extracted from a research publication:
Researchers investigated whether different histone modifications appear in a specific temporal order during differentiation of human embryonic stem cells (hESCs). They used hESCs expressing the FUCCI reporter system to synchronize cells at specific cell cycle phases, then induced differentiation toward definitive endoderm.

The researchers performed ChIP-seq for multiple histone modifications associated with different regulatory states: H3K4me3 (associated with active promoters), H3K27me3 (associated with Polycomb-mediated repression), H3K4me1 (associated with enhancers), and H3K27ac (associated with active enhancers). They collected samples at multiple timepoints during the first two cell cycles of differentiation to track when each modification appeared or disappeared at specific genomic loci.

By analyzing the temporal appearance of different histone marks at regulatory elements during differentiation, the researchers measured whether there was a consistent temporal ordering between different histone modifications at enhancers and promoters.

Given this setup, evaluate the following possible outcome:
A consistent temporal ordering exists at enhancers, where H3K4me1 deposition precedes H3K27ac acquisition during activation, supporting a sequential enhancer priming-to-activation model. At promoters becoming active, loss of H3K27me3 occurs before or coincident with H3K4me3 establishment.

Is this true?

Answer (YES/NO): NO